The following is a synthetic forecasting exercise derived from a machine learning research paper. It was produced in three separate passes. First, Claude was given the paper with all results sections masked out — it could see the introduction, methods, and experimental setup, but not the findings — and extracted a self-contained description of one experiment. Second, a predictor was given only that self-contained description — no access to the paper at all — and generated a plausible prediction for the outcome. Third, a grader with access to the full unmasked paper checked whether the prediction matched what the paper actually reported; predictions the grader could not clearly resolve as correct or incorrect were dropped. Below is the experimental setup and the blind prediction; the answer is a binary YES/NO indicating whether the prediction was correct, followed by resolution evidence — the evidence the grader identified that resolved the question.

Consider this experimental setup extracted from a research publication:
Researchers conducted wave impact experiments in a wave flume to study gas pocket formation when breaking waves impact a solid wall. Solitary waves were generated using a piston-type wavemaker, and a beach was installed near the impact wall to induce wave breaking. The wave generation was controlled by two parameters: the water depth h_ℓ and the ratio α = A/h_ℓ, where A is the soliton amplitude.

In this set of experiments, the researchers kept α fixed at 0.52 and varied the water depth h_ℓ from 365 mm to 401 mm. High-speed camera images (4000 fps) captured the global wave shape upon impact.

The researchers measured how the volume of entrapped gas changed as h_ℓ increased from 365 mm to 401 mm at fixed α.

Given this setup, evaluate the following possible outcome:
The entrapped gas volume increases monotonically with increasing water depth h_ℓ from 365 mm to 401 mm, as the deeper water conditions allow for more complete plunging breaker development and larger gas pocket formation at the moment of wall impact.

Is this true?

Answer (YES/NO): NO